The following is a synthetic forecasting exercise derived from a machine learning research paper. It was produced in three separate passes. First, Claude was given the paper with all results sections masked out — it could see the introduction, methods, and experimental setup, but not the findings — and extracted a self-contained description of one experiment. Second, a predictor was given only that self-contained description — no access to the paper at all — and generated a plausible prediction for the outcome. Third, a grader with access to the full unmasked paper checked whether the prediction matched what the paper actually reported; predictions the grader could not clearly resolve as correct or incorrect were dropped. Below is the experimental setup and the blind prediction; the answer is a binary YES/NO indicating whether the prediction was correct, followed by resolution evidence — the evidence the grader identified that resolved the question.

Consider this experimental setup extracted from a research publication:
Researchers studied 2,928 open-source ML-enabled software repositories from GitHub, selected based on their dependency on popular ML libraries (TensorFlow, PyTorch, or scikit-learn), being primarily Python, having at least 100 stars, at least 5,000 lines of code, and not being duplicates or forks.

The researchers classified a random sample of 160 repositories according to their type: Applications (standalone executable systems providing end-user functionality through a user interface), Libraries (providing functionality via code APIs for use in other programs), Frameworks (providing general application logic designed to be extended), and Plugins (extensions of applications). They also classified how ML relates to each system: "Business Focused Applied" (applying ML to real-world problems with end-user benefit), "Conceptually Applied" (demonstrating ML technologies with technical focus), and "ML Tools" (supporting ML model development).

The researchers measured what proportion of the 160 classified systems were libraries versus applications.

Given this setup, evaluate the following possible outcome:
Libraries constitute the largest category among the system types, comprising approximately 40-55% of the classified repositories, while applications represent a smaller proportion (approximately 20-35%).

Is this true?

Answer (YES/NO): NO